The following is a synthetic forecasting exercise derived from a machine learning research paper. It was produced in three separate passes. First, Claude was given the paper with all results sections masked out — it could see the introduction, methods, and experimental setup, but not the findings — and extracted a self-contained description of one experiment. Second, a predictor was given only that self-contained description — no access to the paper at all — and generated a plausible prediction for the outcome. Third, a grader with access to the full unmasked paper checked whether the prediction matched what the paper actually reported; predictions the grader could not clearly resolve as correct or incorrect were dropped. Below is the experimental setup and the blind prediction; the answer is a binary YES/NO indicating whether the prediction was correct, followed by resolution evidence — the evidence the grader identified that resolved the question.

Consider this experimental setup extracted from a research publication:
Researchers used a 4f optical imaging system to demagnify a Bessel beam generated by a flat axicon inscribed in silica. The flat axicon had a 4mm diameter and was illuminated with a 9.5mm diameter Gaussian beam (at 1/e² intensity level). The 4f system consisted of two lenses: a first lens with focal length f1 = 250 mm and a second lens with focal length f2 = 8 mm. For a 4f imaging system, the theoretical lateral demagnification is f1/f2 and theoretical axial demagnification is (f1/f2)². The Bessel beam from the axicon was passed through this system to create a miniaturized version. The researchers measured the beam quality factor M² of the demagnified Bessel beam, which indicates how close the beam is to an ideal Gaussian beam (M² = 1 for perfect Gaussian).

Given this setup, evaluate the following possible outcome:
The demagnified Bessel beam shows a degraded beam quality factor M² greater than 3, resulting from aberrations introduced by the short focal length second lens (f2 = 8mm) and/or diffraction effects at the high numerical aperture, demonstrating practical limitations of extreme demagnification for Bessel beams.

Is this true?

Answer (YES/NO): NO